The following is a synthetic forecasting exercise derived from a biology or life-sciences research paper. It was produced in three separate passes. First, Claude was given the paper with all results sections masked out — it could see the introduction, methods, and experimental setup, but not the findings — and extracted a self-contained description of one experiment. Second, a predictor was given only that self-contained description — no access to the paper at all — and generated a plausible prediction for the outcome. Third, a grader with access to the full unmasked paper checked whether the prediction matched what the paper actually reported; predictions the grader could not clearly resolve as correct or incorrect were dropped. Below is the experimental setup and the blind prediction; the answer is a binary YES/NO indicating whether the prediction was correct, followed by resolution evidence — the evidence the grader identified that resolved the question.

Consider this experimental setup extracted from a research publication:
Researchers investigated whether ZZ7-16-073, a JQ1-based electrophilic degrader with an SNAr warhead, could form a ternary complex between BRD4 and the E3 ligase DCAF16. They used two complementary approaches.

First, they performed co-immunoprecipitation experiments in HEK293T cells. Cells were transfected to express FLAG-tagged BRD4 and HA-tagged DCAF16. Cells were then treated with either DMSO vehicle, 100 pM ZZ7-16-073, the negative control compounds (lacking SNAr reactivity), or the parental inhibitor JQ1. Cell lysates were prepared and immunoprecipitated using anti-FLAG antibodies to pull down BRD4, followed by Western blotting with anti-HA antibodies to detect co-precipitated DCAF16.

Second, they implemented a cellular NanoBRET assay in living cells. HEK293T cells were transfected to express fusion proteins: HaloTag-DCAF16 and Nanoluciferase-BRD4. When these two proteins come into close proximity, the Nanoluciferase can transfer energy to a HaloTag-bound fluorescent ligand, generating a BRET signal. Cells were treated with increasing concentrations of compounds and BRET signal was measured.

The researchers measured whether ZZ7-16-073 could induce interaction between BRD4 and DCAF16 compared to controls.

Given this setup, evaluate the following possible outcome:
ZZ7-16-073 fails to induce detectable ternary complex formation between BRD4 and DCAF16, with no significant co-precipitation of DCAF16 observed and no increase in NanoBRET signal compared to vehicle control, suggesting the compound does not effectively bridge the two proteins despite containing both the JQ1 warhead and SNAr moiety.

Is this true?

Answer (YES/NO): NO